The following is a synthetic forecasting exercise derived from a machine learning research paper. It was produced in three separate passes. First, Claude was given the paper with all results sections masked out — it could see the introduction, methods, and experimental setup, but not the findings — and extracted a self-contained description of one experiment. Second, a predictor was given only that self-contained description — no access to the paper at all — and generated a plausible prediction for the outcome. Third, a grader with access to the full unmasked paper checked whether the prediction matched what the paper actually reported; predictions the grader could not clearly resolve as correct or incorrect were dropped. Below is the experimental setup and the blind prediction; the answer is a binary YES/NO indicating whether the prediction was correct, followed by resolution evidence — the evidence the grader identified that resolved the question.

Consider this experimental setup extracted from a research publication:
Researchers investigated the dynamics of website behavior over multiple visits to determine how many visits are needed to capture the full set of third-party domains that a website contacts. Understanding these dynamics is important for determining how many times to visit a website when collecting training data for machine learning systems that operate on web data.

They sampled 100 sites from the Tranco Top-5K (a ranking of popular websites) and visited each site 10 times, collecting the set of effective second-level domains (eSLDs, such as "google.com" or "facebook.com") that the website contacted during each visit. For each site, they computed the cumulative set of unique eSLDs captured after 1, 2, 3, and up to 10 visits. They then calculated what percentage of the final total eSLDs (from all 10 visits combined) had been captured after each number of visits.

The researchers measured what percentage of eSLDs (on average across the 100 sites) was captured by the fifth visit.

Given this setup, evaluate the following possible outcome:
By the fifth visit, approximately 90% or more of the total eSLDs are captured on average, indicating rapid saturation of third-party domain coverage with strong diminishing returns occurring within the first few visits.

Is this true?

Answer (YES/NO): NO